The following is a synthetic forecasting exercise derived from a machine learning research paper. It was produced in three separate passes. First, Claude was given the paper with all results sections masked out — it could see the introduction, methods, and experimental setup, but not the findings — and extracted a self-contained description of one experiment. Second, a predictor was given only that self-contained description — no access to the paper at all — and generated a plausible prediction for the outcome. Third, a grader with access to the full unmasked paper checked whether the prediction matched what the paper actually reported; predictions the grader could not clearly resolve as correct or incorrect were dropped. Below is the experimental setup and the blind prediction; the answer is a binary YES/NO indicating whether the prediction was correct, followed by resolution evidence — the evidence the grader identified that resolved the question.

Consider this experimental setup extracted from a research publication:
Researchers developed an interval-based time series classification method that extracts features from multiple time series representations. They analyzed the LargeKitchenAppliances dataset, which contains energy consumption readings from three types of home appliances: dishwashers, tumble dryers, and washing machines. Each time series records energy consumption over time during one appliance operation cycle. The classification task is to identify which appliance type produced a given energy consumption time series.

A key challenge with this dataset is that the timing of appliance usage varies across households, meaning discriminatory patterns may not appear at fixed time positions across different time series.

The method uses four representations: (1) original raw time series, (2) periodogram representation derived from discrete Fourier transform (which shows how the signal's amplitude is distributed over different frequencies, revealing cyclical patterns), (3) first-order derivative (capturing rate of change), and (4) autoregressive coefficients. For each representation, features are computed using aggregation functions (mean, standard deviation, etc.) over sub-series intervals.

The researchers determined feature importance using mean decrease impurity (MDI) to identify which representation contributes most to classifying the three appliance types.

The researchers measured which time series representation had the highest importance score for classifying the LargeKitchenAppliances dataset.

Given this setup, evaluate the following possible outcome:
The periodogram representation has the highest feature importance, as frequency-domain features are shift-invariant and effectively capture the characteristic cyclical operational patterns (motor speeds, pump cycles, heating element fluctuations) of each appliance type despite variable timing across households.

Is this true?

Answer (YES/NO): YES